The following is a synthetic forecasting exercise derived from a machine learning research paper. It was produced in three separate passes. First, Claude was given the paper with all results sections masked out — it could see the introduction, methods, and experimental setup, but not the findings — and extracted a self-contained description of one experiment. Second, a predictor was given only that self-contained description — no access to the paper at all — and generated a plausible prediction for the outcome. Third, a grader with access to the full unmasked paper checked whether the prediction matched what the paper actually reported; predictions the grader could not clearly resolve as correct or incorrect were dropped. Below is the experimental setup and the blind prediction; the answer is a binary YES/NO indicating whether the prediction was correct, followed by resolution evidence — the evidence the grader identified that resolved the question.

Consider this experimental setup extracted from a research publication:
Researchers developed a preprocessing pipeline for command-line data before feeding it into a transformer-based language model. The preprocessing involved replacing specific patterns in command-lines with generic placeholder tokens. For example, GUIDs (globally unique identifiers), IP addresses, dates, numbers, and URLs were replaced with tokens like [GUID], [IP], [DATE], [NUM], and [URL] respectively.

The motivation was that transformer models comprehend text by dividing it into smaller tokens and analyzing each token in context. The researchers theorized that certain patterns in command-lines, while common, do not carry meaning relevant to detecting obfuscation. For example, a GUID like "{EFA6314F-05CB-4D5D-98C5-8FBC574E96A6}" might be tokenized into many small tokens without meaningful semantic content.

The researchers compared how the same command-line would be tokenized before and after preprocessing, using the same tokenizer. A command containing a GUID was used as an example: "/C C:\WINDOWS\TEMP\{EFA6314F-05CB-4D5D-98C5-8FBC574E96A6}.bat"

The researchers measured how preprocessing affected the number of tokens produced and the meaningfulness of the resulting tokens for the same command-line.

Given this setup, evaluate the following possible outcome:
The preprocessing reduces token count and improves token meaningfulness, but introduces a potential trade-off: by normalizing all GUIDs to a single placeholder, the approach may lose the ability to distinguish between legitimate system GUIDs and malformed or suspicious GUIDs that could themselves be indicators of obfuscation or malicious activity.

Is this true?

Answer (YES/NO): NO